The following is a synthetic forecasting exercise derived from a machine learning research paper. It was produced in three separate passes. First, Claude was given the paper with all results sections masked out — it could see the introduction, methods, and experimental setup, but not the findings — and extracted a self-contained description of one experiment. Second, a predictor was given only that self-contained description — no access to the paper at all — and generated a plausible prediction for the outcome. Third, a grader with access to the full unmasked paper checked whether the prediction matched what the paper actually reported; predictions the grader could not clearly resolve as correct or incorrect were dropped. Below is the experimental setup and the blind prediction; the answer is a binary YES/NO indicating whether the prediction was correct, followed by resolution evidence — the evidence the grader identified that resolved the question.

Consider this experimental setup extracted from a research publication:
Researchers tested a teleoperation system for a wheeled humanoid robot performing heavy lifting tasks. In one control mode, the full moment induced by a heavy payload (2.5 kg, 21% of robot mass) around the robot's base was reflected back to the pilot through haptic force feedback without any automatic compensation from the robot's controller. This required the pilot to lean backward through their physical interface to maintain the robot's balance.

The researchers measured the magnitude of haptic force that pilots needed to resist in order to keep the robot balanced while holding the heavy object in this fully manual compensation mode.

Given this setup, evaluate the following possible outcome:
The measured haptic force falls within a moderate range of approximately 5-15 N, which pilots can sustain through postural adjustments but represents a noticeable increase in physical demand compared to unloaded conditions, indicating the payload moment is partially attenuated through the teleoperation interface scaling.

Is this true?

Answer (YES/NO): NO